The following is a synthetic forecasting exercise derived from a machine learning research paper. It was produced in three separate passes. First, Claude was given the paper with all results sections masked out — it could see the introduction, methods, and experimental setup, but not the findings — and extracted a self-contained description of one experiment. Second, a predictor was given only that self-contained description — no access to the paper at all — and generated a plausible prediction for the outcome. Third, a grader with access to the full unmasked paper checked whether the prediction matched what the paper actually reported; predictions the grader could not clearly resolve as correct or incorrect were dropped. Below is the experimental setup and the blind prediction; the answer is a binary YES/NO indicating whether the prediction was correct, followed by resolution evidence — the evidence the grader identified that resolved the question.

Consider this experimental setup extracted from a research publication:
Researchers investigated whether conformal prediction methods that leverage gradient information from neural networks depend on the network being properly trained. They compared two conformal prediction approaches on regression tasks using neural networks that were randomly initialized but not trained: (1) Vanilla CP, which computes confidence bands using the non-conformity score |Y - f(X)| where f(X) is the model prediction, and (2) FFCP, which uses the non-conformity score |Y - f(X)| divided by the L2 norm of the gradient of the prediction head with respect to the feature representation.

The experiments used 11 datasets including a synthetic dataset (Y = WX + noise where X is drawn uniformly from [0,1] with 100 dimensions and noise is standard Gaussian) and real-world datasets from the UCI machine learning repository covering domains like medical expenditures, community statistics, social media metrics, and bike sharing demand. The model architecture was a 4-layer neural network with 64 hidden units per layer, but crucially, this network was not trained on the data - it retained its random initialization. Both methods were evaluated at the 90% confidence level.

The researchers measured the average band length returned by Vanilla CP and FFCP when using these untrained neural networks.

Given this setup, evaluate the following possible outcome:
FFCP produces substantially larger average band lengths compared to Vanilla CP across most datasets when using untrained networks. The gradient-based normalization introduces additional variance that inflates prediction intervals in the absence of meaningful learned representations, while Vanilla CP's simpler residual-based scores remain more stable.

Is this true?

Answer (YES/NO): NO